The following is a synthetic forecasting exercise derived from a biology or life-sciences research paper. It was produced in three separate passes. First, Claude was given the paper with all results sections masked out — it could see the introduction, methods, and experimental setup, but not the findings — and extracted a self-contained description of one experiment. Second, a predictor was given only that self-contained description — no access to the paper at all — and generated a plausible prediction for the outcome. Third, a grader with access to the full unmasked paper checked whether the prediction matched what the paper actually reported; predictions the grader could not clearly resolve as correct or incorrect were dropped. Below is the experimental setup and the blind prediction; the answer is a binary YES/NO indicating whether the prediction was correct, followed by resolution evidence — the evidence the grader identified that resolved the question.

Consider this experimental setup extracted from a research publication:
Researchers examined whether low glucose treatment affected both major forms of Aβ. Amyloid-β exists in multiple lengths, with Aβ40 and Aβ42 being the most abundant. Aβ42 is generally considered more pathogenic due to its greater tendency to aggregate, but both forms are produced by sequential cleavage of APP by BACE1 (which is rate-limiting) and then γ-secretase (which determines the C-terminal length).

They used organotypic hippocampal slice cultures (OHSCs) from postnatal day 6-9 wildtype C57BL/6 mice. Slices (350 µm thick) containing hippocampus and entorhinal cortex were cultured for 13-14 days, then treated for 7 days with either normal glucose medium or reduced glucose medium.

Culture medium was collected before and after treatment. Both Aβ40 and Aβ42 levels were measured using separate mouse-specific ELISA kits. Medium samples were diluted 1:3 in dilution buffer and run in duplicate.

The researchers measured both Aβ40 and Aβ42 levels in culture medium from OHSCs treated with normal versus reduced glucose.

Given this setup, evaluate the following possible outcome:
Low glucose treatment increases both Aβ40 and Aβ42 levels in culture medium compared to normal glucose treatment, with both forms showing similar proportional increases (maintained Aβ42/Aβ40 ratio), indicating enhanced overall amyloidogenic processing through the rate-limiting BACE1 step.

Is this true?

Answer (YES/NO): NO